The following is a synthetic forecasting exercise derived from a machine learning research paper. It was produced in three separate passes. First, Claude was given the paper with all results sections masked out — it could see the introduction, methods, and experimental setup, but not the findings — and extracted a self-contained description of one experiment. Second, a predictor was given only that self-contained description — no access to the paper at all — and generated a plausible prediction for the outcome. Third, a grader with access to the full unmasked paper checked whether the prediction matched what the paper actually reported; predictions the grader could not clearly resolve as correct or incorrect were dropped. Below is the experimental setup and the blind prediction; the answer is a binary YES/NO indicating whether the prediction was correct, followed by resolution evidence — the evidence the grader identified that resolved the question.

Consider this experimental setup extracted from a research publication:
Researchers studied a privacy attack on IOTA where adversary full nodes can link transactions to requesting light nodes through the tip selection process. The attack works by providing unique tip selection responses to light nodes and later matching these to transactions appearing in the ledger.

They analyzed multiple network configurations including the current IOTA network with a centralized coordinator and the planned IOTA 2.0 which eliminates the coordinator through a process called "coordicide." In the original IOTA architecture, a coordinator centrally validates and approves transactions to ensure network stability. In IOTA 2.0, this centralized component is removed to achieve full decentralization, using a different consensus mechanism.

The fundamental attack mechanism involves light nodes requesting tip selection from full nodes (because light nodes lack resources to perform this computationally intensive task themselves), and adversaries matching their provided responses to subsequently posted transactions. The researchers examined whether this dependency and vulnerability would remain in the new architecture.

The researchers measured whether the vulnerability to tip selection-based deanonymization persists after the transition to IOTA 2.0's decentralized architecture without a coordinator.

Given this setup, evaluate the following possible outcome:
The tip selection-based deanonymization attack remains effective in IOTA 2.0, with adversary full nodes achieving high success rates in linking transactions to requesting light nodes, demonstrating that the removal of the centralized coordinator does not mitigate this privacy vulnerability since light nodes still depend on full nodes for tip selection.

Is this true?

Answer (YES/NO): YES